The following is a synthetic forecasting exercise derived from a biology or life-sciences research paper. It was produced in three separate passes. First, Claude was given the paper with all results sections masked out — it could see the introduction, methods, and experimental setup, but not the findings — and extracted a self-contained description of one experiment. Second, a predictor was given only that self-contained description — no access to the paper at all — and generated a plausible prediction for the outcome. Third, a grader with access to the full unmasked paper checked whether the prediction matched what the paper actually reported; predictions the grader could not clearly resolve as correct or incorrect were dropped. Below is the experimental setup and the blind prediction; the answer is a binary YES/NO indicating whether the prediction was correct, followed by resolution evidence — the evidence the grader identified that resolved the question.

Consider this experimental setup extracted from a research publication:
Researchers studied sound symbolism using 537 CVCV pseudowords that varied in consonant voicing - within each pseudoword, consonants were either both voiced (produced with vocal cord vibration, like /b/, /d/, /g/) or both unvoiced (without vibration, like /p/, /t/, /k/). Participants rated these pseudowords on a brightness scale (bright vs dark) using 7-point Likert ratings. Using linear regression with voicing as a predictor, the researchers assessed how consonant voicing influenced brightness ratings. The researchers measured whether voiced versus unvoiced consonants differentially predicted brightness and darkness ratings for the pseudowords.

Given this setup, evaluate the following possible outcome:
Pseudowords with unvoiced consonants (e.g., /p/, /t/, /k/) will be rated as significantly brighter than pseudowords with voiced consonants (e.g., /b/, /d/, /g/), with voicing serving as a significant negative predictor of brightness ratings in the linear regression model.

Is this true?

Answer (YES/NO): YES